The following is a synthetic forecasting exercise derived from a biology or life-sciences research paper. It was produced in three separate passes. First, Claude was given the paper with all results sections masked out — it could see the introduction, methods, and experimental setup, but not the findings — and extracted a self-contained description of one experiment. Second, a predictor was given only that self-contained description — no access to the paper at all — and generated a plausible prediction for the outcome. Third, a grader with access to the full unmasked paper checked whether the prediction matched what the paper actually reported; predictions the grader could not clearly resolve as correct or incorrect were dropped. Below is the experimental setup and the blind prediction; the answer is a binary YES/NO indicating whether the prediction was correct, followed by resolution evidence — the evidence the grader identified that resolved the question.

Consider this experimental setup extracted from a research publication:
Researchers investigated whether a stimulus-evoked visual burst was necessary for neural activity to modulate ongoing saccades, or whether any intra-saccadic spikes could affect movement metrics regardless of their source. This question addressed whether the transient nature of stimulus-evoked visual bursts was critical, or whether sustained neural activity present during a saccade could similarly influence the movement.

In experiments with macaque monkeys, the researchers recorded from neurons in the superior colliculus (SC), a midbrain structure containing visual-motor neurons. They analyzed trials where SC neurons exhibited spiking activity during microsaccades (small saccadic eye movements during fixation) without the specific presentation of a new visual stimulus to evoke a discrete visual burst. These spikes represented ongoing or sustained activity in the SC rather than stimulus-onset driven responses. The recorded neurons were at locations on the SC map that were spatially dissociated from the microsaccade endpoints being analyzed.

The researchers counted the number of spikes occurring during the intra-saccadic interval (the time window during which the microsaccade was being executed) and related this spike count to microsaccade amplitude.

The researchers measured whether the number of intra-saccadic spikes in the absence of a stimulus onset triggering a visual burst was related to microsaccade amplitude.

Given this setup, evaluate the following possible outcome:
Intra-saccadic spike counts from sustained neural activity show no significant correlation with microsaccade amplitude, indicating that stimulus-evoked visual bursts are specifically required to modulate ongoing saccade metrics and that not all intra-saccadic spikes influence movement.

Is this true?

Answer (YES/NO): NO